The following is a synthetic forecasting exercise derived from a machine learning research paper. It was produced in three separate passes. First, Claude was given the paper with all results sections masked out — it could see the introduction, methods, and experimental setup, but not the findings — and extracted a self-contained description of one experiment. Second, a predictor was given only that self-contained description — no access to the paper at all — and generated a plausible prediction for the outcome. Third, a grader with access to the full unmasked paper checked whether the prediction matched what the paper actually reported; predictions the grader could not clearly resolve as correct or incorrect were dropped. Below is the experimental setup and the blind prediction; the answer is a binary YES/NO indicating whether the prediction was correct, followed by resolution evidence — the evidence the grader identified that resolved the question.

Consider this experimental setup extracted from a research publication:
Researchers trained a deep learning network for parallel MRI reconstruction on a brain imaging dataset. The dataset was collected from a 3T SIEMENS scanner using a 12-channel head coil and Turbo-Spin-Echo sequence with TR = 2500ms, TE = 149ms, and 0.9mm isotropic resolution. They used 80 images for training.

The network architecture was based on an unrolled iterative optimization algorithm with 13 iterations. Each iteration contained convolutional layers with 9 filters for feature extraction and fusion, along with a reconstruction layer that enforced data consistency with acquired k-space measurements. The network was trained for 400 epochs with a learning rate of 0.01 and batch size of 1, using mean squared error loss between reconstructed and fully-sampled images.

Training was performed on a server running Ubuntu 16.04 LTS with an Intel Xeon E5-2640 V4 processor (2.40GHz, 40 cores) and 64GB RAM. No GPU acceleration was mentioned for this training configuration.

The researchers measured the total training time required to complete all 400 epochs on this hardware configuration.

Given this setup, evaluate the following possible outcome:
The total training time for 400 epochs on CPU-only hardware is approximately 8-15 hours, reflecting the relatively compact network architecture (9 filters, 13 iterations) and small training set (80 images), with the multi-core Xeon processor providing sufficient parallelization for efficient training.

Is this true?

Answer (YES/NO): NO